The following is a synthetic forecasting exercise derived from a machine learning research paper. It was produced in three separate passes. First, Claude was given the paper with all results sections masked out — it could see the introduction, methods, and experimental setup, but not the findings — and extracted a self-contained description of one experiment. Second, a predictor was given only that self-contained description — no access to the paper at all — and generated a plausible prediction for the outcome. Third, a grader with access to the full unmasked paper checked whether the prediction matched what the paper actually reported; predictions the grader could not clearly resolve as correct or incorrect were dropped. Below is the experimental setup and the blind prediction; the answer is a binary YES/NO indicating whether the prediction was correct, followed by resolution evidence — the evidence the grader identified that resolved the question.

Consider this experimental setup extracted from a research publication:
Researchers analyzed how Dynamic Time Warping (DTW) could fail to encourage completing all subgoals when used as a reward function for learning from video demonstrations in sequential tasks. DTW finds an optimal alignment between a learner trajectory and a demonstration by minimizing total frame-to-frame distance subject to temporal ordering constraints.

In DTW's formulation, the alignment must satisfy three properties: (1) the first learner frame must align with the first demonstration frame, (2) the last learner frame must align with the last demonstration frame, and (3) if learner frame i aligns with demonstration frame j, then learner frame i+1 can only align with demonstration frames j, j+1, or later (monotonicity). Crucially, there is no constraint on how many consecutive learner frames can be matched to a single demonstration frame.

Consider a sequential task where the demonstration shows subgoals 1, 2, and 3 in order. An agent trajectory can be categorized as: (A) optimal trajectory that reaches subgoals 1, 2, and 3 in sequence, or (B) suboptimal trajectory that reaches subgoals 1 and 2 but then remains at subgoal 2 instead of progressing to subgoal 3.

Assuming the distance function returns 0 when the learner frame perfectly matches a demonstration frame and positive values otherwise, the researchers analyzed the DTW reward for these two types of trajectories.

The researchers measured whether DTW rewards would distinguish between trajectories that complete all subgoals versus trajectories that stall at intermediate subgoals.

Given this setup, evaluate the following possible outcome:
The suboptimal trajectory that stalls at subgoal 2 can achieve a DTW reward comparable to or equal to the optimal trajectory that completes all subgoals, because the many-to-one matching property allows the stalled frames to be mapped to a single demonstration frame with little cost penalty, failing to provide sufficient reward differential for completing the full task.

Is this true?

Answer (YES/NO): YES